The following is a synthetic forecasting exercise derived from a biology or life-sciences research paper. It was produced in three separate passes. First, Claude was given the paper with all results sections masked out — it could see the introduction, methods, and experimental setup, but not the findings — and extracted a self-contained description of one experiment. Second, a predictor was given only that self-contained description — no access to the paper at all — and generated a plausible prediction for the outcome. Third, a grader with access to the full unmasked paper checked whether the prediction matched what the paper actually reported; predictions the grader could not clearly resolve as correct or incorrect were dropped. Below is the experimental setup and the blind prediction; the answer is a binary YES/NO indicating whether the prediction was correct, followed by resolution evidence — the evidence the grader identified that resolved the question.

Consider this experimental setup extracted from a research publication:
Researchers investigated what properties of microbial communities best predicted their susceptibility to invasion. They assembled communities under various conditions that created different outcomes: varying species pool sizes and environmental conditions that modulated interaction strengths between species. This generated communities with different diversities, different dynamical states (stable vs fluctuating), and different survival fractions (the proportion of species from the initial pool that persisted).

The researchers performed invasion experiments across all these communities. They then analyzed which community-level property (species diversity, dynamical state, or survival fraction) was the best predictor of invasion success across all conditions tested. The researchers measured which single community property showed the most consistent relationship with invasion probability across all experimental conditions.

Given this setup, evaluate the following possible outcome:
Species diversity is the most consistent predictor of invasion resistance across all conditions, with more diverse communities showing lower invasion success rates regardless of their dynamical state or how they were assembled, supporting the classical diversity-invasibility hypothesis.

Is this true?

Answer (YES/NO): NO